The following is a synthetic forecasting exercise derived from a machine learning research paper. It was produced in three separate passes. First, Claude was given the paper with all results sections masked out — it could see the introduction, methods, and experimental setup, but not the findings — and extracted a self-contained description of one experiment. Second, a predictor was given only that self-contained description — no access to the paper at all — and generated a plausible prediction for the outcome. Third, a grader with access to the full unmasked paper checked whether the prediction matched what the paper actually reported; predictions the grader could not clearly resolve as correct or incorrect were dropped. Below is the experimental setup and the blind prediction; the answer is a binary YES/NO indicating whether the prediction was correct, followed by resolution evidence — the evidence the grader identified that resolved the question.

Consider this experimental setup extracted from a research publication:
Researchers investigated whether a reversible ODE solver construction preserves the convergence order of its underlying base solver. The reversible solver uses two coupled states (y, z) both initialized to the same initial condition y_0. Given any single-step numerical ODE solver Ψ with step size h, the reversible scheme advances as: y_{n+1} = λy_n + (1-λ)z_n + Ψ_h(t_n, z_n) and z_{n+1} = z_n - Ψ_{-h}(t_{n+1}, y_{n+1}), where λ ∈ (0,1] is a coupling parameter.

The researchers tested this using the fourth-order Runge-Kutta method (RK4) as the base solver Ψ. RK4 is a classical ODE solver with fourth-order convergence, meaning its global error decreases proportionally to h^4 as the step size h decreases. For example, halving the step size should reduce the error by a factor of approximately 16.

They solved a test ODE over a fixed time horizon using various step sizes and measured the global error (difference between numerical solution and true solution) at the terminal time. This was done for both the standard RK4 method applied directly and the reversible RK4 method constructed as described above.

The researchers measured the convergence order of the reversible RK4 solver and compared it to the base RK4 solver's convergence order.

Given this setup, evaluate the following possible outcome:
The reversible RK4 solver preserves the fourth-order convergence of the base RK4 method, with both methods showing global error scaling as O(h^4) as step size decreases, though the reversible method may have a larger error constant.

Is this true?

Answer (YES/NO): YES